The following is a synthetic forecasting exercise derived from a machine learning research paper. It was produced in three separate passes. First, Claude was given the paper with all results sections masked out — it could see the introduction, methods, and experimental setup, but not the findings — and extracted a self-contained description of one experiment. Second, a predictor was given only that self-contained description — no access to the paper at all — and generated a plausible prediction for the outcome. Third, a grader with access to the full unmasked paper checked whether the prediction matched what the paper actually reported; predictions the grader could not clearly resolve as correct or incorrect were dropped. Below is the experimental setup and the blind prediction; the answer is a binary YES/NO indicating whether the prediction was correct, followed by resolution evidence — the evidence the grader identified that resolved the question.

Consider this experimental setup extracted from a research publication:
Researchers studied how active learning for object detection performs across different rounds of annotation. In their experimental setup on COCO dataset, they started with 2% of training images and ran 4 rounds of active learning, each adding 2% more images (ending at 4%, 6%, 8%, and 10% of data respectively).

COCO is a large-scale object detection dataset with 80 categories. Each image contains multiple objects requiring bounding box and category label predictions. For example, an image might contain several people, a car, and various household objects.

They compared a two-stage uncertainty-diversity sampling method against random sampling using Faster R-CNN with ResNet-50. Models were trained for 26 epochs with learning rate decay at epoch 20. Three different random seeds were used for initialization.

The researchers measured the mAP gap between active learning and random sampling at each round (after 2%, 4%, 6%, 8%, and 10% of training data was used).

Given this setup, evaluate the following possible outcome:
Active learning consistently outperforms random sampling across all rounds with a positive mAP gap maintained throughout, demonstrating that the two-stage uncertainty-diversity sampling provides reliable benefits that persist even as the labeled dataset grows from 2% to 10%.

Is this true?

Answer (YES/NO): YES